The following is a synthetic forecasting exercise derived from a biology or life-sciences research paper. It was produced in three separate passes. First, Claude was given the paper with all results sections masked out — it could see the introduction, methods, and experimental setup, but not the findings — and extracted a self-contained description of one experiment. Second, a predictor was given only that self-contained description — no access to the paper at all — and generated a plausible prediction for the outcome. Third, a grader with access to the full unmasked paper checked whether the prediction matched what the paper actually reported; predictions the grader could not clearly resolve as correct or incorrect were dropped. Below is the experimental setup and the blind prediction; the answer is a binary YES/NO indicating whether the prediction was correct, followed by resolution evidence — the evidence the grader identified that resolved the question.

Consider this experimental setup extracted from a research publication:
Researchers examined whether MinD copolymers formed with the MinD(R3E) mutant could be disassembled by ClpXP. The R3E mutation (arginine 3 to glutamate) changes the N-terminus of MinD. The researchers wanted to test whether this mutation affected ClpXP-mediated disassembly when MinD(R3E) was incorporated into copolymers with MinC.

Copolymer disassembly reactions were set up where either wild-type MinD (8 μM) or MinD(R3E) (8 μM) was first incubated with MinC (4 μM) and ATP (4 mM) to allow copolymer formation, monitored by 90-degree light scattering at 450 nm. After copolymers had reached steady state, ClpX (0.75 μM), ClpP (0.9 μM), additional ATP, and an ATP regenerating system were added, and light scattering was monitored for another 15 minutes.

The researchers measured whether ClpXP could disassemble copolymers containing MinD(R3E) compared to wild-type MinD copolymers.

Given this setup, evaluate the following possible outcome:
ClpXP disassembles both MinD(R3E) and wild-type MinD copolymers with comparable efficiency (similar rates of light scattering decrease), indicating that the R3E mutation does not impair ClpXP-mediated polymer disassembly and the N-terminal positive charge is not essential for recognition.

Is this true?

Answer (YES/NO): NO